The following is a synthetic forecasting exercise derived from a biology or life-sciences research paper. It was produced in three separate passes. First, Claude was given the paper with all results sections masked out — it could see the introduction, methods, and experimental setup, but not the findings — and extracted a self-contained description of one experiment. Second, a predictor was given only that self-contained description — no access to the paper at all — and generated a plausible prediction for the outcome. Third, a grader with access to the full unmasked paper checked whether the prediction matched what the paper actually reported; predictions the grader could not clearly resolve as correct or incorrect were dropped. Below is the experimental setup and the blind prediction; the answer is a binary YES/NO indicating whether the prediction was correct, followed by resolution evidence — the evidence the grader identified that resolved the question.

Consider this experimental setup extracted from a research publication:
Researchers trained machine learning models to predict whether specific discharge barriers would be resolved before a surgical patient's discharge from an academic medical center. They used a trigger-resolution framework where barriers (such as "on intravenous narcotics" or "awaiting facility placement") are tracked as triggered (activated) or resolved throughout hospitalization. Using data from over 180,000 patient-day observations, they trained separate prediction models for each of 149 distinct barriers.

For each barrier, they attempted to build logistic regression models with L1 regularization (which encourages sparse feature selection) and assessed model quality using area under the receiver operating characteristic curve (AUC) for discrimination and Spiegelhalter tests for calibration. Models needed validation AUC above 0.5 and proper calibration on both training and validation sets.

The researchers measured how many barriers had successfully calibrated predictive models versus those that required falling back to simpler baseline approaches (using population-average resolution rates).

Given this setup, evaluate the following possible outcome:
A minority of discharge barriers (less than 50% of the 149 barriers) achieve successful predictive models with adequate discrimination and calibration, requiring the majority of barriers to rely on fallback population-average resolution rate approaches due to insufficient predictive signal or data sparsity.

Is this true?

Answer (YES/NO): YES